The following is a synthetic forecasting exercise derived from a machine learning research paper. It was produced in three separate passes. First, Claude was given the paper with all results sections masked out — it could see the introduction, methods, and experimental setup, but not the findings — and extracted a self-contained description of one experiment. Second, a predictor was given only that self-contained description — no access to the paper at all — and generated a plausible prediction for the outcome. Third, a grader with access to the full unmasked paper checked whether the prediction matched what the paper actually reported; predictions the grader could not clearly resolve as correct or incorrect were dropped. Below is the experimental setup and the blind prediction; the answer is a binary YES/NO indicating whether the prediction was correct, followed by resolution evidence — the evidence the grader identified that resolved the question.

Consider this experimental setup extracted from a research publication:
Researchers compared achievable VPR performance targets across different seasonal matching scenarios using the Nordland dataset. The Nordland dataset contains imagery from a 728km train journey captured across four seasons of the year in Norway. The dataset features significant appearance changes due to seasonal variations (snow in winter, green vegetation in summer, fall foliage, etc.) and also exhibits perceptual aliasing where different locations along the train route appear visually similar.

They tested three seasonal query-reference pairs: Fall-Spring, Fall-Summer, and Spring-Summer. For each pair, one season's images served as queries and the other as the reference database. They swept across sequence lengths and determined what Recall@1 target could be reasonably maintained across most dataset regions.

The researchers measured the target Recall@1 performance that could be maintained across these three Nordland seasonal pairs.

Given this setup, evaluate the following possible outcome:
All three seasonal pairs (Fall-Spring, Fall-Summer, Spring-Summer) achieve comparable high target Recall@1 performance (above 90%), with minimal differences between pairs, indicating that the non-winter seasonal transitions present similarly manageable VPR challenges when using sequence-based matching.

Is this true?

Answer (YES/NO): NO